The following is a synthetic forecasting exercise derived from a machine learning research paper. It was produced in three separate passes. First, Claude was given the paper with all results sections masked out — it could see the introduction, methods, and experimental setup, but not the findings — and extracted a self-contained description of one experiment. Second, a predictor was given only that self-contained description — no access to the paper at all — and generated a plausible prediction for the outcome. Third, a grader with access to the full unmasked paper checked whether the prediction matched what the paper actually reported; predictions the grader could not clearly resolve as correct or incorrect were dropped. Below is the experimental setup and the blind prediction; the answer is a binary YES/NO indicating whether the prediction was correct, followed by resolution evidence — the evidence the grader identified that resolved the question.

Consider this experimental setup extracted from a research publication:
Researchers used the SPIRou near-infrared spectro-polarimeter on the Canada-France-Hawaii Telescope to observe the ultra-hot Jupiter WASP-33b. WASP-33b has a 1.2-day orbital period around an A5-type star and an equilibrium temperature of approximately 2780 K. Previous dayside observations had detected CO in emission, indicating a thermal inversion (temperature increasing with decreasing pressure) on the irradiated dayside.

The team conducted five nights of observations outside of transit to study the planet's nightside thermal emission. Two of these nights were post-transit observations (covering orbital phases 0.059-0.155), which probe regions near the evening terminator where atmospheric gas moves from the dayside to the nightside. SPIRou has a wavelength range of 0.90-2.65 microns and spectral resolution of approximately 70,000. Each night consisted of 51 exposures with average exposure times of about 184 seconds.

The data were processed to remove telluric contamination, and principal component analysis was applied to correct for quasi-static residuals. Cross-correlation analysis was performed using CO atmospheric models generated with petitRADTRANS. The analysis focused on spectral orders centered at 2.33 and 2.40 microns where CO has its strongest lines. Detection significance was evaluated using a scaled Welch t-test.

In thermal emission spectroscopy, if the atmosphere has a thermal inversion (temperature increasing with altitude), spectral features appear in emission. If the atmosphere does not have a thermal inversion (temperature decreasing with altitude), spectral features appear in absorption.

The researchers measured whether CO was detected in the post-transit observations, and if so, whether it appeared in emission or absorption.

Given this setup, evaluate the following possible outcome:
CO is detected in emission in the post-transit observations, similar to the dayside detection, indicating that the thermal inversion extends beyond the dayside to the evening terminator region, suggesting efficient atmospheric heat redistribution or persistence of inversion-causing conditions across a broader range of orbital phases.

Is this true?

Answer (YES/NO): NO